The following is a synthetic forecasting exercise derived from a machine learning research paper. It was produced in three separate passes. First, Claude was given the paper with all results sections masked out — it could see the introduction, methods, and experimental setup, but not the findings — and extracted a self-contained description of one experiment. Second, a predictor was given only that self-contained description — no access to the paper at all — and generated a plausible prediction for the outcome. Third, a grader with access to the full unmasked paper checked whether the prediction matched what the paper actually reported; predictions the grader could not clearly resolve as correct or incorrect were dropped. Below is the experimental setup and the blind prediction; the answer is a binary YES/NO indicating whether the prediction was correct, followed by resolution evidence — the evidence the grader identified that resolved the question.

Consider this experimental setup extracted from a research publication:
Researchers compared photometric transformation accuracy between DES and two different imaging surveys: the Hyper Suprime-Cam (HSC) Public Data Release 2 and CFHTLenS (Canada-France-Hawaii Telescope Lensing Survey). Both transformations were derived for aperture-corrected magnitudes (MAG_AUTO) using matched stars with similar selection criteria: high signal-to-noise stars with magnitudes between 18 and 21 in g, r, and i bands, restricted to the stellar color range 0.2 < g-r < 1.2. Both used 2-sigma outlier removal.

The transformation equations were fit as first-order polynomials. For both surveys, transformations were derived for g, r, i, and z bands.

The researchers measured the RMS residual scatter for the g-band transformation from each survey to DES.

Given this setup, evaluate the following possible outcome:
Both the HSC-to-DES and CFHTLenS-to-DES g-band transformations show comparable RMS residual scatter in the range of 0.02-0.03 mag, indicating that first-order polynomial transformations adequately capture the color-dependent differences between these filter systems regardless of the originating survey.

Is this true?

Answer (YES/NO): NO